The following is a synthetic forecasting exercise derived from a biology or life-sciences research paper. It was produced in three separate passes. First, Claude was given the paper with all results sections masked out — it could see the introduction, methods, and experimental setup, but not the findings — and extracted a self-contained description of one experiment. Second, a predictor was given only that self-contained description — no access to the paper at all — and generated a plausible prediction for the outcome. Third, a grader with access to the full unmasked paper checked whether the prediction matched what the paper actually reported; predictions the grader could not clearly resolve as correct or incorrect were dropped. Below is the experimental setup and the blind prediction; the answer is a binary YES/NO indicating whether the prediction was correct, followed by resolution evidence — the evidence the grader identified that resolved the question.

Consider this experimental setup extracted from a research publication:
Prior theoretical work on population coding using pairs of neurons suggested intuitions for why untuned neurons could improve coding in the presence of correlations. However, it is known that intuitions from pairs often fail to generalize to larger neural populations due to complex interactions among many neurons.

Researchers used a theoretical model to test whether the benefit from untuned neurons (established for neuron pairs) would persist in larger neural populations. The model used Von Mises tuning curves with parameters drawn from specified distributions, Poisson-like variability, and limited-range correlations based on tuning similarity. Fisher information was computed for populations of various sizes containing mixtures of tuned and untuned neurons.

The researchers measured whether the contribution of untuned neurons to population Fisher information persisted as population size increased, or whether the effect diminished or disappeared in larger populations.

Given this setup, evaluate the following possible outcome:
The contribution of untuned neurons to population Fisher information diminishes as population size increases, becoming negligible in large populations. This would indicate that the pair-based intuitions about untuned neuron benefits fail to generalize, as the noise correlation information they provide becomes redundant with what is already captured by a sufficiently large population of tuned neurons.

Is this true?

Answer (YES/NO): NO